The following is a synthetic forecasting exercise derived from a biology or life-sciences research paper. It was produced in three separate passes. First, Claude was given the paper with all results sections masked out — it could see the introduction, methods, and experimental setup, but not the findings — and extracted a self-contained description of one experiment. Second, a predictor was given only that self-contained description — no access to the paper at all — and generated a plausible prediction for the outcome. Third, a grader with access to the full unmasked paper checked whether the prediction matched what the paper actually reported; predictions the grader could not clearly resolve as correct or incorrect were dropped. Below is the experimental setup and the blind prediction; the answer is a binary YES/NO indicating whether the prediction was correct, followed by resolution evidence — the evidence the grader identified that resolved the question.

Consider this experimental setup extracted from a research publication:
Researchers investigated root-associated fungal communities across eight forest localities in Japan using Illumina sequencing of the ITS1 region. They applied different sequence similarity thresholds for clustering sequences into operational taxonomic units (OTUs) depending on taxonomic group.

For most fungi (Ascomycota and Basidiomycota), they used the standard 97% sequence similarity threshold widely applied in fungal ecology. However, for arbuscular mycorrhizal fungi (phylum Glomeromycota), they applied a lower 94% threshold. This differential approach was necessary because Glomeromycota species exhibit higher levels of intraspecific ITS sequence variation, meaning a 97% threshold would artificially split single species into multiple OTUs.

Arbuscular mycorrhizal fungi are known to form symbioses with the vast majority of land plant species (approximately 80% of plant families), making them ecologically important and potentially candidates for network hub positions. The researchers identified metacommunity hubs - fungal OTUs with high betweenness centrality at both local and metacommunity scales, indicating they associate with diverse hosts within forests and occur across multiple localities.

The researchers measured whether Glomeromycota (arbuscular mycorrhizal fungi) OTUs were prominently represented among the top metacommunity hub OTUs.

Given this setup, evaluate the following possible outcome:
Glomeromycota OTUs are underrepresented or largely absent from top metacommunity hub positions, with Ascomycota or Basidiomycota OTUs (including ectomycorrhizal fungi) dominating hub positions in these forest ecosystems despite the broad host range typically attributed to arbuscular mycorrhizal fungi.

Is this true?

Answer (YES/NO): NO